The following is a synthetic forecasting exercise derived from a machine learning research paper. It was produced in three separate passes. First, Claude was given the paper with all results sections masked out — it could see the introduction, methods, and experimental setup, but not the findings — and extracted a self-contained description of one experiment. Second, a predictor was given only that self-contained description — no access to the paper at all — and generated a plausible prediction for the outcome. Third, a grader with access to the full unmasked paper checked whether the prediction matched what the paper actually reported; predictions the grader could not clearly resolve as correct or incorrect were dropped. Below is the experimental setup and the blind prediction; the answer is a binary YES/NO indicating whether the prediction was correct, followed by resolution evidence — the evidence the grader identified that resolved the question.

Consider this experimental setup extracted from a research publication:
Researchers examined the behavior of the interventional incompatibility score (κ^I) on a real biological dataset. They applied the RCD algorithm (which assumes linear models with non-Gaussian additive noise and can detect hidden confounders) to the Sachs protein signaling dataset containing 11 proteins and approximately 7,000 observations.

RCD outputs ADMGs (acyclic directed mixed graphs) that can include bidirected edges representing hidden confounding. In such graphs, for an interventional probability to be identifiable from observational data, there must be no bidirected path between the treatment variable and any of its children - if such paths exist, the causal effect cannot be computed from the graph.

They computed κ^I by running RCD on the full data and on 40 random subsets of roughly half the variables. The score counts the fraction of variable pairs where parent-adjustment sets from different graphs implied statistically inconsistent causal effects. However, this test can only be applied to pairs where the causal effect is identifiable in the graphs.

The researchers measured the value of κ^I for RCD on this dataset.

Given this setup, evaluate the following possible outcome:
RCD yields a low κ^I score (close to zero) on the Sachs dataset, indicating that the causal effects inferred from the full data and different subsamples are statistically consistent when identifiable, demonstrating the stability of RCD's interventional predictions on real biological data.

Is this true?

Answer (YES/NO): NO